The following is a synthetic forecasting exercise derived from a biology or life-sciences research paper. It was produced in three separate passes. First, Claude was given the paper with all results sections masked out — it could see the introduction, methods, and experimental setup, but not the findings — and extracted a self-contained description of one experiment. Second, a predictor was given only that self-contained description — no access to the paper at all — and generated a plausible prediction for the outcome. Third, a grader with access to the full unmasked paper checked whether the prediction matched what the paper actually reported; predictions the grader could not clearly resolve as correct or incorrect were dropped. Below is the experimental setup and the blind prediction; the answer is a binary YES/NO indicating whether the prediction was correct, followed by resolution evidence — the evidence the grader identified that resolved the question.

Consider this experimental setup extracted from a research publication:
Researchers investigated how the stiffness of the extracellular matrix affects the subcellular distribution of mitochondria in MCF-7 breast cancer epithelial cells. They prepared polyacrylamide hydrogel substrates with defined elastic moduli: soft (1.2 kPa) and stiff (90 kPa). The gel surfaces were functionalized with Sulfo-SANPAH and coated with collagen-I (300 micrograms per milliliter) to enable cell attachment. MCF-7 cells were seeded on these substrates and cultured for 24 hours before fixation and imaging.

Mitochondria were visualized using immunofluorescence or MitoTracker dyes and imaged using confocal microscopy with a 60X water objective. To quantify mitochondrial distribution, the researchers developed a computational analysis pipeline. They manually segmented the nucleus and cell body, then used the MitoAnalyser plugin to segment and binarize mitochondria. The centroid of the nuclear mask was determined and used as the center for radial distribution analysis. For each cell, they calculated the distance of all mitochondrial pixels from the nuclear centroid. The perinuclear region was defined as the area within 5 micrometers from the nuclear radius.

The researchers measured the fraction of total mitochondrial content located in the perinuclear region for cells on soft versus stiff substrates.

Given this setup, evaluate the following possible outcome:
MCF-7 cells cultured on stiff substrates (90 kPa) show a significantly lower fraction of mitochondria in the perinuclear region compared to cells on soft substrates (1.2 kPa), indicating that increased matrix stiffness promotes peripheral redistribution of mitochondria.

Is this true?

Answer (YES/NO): NO